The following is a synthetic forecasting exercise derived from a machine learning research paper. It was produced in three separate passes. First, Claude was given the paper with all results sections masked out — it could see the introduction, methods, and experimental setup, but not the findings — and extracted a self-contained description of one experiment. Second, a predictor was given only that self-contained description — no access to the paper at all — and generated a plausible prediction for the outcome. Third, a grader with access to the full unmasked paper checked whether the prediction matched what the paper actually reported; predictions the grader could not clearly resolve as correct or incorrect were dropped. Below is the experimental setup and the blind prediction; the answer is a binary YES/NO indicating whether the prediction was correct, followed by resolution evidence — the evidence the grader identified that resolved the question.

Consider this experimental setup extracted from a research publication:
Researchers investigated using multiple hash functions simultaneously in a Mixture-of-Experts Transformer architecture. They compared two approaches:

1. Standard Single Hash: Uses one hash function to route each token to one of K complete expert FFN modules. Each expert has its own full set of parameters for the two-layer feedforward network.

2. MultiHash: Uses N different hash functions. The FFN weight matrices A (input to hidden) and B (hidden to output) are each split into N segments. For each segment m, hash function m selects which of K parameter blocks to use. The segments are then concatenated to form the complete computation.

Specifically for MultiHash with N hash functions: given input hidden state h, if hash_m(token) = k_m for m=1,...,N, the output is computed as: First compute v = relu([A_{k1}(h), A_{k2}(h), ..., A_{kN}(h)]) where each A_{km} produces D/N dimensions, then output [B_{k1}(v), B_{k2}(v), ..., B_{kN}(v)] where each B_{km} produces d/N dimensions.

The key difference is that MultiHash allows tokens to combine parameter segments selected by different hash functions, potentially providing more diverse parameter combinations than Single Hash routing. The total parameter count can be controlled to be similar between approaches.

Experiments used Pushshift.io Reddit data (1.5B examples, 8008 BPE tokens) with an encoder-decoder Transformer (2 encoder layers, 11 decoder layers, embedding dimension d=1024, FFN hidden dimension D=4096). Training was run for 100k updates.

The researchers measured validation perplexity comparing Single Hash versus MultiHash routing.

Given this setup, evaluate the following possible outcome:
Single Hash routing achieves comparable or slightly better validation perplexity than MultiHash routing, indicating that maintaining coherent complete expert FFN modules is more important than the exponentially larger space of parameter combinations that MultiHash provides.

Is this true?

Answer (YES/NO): NO